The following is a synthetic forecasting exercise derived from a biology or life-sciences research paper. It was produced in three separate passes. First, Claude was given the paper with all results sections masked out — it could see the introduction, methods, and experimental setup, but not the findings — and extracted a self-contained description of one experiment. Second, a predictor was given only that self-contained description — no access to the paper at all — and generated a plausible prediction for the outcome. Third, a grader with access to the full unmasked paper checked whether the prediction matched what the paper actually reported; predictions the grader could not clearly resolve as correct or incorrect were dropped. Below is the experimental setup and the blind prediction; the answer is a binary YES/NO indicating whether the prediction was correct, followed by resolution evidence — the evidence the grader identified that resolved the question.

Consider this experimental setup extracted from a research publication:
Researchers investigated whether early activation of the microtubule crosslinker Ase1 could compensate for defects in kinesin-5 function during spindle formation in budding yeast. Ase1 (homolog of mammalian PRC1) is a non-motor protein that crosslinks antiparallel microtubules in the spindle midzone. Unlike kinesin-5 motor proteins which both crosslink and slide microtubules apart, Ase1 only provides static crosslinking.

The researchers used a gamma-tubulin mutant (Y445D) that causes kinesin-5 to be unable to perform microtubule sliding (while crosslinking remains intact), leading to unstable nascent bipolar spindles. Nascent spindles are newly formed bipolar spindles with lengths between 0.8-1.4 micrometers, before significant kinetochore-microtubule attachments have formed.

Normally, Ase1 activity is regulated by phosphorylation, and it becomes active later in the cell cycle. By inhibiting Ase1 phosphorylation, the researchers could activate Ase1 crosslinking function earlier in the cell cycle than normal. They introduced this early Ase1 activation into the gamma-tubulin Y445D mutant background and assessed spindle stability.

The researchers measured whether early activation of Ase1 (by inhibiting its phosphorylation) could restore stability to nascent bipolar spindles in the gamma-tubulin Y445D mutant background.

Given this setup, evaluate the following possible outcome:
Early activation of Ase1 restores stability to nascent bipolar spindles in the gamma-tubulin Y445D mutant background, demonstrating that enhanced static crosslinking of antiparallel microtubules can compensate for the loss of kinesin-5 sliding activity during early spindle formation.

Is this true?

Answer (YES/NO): YES